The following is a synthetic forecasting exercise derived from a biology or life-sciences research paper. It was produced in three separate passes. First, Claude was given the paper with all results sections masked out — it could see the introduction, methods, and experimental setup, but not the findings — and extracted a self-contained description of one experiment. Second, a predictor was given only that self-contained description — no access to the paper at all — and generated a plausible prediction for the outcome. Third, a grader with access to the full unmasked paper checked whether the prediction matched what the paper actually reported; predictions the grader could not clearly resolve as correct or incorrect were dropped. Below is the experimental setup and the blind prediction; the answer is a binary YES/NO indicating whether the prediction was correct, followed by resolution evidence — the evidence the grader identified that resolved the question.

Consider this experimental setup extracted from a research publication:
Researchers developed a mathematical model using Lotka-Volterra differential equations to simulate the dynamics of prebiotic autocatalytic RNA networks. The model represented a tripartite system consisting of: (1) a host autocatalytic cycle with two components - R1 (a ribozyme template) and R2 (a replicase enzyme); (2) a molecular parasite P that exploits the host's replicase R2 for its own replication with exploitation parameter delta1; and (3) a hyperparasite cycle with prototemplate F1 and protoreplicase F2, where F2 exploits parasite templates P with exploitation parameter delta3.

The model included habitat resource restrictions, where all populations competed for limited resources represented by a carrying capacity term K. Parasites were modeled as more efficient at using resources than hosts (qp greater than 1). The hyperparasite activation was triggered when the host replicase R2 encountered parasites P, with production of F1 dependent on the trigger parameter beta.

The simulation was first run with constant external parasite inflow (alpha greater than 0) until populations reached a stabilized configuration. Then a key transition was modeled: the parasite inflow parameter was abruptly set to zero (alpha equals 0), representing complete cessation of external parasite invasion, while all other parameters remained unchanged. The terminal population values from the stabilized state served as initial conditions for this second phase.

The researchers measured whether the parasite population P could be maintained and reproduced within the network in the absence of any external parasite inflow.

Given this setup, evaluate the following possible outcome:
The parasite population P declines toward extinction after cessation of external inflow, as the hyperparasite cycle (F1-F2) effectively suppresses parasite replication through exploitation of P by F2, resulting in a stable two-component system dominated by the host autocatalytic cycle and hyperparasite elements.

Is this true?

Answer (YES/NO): NO